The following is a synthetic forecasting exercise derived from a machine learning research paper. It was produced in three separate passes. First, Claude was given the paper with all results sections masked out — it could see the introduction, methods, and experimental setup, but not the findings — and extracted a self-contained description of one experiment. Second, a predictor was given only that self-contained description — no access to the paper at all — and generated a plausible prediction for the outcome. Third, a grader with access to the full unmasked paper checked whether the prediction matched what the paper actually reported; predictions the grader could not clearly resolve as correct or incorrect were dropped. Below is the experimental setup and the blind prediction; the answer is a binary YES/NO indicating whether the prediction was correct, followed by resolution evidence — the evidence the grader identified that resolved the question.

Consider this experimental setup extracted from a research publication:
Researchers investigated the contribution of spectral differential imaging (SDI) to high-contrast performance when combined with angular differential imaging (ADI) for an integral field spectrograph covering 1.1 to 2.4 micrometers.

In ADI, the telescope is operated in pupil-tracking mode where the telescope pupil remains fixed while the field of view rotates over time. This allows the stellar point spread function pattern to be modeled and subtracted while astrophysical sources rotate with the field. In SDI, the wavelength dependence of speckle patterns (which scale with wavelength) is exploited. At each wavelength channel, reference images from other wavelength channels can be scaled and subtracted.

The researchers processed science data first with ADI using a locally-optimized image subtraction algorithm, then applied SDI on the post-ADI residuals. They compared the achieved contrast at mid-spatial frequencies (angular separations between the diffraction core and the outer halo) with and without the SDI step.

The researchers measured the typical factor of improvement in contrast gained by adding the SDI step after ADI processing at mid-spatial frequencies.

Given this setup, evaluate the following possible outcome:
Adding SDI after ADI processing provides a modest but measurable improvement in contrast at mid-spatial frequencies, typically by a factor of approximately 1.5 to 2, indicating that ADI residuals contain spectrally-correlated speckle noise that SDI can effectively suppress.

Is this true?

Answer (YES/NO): YES